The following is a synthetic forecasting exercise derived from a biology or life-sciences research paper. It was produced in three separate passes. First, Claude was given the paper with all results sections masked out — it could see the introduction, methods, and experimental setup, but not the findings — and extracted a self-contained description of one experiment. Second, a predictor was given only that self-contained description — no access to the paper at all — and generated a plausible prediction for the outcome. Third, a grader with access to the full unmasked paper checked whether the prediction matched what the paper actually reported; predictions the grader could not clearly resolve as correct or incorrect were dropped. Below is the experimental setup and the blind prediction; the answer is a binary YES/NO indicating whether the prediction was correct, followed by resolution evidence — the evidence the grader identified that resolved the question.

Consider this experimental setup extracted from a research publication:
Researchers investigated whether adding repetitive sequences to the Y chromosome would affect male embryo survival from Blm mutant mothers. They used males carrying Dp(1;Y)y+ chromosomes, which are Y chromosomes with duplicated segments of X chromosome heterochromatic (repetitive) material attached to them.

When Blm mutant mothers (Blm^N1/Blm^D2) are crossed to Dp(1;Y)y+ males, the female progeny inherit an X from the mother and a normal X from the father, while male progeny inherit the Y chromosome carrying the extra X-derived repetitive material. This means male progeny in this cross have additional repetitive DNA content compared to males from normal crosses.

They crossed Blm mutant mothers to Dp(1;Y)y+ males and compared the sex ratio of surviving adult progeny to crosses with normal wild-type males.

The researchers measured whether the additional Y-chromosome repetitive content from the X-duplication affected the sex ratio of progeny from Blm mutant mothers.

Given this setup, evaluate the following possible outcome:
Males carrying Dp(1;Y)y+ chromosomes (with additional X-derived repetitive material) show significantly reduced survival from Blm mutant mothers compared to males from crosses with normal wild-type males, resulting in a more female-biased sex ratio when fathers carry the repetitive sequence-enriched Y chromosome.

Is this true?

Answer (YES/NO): YES